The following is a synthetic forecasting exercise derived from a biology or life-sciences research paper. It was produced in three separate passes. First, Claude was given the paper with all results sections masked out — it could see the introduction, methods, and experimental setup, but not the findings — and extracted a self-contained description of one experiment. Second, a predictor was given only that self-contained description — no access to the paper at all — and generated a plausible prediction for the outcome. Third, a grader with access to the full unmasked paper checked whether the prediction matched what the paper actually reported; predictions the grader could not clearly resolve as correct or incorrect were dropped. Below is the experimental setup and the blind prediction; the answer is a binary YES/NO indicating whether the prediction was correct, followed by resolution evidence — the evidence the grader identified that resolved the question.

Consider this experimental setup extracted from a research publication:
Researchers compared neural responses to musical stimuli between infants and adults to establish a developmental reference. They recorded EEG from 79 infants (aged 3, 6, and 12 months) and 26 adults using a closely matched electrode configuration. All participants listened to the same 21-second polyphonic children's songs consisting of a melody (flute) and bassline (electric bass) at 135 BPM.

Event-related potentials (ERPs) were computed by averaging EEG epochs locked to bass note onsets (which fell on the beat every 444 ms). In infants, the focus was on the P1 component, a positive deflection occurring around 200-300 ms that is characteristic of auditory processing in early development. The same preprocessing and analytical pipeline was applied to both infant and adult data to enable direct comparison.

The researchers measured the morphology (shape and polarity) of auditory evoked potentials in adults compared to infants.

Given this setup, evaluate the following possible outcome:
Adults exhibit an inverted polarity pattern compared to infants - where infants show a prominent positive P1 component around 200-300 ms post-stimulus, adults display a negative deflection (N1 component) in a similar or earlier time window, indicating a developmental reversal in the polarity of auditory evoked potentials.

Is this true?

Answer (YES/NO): NO